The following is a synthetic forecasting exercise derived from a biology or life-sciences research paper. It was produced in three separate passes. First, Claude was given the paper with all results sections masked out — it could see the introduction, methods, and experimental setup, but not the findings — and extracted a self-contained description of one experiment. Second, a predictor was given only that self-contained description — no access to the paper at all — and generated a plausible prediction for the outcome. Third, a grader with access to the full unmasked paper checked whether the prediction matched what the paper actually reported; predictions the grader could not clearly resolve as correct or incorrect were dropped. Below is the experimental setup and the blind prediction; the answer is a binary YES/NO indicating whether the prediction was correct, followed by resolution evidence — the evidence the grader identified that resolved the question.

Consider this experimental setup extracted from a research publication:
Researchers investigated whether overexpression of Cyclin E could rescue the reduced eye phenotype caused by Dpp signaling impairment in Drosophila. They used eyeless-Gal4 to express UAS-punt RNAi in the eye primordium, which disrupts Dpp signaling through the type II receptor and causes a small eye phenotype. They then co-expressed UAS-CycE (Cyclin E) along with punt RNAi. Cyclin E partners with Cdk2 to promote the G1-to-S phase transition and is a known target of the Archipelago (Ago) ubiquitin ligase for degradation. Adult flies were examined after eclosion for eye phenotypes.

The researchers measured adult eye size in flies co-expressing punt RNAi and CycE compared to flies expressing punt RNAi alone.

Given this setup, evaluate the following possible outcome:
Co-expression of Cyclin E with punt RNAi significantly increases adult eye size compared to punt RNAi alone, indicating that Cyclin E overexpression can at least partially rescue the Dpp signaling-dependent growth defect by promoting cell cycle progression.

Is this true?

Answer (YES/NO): YES